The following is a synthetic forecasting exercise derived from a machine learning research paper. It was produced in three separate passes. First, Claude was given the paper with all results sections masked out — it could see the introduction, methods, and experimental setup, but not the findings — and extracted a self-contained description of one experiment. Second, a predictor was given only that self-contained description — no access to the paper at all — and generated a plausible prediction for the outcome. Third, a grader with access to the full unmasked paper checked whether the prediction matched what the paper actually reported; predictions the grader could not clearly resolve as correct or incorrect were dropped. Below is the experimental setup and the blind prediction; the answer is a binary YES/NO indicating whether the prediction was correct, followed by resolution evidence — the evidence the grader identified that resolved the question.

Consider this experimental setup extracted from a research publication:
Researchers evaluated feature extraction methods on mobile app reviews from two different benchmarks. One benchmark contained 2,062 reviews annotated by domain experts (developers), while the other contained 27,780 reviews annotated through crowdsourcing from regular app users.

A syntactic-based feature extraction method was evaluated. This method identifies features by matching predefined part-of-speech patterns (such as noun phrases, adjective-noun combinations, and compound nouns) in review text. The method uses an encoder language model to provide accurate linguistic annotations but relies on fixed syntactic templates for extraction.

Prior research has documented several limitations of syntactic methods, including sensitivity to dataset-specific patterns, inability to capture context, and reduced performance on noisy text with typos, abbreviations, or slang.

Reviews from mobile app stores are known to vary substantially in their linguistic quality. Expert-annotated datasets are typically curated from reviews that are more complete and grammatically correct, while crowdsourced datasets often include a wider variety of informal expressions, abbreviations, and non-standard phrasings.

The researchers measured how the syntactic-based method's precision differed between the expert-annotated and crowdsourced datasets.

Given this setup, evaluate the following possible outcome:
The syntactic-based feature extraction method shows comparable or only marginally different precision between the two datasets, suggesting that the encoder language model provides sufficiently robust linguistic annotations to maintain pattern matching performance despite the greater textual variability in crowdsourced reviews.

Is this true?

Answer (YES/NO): YES